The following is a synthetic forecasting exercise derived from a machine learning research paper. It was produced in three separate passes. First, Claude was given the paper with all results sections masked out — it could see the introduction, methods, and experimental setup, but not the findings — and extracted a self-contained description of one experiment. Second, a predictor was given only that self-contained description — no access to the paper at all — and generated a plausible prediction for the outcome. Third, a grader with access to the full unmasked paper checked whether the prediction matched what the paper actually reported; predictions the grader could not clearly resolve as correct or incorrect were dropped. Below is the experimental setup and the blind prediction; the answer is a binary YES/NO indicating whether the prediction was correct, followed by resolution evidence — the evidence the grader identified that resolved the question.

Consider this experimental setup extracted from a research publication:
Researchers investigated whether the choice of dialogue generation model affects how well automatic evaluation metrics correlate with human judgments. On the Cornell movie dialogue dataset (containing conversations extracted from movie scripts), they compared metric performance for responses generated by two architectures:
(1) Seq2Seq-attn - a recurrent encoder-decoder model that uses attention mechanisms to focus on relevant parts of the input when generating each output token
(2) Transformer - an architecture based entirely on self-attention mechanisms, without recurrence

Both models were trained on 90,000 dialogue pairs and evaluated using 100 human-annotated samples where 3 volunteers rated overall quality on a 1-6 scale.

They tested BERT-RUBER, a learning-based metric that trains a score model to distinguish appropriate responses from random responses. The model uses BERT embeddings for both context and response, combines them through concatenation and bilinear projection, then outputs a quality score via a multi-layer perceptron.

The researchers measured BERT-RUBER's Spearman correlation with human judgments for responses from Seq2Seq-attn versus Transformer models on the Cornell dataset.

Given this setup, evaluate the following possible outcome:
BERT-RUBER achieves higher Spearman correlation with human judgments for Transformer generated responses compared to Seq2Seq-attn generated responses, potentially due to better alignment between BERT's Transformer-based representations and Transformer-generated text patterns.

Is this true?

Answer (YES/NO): YES